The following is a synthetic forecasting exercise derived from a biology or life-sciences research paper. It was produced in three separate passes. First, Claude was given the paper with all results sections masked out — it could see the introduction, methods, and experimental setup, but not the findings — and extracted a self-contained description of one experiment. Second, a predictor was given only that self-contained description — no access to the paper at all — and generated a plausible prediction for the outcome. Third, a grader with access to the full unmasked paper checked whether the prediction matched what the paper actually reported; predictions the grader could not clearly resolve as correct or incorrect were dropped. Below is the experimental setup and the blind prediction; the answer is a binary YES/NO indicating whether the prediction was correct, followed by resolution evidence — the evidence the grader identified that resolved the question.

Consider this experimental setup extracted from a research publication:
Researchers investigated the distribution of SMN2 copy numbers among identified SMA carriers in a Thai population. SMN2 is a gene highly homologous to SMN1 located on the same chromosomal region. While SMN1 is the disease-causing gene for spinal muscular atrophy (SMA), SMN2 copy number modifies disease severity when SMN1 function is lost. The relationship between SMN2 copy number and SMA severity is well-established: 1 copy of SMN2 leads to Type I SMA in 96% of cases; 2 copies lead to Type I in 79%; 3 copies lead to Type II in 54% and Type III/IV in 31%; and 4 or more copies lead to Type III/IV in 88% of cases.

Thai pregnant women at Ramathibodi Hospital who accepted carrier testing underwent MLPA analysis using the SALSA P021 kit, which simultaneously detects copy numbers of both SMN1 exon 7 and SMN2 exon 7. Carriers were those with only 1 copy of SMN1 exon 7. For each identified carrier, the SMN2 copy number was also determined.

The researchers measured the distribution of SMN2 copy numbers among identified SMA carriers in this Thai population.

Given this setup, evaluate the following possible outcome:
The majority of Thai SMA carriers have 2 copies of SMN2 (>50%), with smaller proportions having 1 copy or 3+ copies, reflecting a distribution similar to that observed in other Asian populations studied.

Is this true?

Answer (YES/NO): YES